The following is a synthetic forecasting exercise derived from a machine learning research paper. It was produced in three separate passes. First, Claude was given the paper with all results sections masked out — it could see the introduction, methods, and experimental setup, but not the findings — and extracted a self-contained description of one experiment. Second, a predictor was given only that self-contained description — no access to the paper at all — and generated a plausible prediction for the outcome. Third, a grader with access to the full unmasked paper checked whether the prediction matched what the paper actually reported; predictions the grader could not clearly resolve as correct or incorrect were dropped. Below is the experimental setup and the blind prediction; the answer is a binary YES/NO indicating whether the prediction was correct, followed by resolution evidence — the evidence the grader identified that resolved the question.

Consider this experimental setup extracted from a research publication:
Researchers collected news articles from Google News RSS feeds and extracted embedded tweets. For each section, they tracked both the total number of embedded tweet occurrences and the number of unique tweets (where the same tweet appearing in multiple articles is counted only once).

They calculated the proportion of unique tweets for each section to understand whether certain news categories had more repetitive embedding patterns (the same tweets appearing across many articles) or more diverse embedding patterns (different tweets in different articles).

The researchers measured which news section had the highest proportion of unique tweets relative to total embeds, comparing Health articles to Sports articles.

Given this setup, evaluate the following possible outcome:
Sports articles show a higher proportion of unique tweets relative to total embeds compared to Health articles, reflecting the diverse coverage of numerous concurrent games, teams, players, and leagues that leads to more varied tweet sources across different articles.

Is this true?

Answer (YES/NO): NO